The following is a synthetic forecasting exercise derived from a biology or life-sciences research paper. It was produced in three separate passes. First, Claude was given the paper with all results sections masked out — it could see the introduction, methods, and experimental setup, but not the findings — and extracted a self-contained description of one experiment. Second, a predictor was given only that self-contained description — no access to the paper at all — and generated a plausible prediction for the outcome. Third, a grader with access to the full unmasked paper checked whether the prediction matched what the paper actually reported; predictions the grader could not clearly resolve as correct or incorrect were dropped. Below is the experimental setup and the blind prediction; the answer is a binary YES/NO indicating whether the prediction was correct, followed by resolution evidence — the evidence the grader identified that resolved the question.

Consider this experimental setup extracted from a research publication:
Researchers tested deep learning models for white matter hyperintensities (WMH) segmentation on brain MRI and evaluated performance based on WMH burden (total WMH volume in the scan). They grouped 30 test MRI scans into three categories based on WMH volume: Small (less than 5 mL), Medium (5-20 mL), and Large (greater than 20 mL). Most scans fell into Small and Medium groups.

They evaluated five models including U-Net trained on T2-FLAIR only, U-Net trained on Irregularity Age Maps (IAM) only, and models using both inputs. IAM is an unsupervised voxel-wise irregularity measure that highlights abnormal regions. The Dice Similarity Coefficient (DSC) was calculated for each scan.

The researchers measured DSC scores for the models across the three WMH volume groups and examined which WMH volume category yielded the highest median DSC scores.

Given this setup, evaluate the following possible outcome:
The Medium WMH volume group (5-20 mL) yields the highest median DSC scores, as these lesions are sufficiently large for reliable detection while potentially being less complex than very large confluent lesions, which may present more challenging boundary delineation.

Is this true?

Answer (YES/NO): YES